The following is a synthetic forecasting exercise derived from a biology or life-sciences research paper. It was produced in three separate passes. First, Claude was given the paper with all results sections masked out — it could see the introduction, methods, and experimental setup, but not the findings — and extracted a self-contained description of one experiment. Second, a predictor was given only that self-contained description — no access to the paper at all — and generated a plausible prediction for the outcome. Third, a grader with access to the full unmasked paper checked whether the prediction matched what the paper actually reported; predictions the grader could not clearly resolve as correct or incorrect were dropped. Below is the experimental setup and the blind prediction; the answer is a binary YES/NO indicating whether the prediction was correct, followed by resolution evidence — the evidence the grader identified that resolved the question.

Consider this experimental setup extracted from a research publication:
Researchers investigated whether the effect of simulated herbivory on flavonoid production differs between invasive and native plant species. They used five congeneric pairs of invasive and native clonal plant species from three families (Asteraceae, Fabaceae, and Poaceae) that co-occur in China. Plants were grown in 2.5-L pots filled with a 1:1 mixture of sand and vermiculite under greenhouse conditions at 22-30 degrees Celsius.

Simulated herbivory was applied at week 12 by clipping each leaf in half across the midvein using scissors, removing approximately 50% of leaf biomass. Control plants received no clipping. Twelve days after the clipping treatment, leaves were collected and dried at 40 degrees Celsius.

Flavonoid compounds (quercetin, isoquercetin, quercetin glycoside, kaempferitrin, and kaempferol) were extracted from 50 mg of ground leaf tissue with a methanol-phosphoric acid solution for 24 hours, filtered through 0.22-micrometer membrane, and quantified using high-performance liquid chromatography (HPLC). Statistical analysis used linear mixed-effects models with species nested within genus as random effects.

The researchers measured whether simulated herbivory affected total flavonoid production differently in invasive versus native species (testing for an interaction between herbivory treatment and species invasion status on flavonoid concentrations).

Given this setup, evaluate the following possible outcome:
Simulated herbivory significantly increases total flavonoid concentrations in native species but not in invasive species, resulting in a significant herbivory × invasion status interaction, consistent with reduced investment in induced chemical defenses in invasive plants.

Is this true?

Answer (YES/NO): NO